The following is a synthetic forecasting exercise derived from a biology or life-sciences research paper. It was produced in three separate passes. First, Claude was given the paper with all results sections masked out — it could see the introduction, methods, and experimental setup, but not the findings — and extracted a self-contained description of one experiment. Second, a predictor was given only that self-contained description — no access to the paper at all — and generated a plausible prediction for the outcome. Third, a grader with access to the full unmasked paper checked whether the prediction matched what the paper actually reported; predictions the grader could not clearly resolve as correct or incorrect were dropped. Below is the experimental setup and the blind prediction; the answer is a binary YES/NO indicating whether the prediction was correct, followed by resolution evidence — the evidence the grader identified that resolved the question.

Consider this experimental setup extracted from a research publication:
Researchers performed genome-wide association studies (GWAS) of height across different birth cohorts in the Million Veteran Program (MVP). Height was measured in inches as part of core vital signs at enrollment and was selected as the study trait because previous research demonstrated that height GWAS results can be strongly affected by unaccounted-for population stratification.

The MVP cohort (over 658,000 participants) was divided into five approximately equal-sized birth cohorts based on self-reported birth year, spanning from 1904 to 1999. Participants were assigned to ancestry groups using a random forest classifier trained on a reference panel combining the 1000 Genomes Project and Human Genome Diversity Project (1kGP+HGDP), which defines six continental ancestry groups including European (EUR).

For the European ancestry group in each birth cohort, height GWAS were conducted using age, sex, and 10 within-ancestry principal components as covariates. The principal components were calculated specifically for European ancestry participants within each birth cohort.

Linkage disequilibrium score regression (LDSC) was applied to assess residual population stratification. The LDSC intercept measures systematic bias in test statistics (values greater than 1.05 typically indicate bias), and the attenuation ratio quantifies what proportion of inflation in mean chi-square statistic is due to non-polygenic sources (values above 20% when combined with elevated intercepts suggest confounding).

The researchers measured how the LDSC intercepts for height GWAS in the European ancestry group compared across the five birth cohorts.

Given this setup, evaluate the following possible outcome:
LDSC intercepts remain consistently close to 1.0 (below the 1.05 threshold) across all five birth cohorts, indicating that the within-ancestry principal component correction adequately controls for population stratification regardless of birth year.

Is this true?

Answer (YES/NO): NO